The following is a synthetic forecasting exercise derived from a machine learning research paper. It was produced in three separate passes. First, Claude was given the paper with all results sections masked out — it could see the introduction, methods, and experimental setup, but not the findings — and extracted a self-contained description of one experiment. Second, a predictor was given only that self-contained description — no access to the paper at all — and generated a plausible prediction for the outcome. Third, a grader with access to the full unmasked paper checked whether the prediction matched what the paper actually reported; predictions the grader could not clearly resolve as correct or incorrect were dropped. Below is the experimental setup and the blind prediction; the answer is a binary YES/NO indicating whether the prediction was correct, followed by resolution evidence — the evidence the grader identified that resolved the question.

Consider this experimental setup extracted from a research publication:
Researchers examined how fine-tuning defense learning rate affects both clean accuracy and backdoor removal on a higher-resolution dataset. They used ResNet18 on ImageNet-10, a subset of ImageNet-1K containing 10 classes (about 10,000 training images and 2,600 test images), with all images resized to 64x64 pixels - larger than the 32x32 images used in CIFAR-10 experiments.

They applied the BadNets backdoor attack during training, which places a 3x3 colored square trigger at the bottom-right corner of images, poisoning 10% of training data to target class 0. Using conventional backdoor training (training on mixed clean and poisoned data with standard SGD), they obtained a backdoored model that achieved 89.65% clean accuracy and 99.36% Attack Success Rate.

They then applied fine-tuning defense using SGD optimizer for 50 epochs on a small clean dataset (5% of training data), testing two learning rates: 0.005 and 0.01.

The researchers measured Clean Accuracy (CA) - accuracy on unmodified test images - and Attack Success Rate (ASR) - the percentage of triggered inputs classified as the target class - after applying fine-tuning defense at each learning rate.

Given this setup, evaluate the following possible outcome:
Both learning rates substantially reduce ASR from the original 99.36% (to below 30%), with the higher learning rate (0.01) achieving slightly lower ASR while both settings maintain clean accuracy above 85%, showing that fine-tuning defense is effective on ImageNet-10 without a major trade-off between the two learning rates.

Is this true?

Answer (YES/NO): NO